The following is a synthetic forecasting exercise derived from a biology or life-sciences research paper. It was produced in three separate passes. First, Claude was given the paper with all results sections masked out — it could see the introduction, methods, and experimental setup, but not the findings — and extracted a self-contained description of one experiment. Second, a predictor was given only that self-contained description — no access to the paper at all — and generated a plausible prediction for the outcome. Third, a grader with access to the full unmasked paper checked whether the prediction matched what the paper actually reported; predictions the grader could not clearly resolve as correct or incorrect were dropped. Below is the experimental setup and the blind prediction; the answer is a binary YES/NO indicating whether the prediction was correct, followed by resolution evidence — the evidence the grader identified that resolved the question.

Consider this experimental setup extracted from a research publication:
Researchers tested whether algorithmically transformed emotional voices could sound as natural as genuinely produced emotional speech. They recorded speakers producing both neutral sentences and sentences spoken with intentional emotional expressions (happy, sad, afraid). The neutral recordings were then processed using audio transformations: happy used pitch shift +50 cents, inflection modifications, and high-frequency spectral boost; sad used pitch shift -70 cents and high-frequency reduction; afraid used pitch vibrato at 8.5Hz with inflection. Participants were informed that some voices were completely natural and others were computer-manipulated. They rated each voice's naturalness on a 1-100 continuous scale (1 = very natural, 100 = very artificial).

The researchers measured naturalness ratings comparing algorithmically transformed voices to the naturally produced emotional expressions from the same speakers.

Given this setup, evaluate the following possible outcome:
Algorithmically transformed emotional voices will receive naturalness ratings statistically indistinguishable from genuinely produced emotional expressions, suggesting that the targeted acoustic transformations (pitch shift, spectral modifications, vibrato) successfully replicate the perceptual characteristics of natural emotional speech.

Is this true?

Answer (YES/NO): NO